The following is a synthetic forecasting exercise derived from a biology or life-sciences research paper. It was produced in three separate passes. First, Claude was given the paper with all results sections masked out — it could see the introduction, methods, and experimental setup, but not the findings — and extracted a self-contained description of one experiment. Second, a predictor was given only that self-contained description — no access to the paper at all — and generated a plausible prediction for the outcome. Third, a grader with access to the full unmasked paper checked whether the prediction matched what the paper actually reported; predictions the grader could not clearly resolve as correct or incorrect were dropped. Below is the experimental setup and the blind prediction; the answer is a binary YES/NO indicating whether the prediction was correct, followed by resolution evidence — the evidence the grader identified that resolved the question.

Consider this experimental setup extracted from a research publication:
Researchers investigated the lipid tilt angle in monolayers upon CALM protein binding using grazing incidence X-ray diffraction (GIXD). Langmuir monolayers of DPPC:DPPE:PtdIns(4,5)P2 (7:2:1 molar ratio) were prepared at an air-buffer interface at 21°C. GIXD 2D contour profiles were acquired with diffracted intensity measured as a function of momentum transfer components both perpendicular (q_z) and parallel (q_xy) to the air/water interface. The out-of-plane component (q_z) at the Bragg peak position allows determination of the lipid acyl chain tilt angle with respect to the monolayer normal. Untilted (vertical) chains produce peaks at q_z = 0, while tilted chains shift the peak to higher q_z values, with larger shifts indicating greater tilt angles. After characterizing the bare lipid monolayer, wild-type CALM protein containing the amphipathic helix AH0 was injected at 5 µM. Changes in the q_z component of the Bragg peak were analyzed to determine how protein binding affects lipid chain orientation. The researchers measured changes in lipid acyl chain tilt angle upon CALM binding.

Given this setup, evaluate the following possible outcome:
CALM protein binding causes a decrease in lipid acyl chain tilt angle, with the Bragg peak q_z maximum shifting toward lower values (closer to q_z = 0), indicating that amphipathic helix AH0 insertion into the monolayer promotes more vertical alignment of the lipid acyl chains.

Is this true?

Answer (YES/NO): NO